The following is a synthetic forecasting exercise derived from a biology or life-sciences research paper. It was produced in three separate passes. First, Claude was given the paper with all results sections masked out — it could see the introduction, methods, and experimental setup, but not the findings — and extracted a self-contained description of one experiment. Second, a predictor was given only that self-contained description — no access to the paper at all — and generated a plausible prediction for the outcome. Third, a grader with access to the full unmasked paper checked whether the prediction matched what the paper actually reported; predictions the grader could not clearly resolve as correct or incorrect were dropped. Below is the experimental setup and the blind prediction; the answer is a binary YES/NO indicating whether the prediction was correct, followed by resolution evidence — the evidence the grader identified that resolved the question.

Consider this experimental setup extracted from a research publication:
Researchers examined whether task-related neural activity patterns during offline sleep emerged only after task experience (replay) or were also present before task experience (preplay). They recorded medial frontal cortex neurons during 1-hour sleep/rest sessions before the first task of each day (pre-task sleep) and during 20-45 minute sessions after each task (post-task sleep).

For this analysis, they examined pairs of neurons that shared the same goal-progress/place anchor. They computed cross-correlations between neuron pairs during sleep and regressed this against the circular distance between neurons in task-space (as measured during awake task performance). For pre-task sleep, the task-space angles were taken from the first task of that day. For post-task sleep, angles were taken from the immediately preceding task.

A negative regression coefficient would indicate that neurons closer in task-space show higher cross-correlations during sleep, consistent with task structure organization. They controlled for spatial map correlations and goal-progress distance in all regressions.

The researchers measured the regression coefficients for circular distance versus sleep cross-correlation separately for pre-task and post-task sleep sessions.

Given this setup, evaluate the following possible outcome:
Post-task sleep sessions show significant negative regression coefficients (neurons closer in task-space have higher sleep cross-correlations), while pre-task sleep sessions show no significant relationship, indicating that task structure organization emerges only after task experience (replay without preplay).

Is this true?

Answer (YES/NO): NO